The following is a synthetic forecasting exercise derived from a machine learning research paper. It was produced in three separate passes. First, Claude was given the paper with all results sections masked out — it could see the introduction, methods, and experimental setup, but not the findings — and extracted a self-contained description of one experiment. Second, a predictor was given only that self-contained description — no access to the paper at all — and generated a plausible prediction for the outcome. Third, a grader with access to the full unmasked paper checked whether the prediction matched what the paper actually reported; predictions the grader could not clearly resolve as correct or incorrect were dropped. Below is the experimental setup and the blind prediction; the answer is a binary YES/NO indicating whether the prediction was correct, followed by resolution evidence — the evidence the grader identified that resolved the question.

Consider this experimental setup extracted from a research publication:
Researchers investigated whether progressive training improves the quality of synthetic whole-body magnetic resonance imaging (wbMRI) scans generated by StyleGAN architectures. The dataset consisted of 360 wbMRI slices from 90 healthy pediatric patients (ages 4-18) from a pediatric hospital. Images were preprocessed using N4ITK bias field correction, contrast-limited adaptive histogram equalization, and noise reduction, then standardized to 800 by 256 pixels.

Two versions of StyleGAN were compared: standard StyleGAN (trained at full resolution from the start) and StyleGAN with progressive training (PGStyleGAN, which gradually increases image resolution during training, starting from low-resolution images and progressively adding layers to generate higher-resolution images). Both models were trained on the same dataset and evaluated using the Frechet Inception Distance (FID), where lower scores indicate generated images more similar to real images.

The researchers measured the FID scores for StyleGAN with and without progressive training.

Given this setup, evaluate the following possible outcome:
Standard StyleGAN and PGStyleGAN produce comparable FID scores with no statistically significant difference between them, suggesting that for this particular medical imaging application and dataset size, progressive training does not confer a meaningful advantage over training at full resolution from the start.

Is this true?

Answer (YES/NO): NO